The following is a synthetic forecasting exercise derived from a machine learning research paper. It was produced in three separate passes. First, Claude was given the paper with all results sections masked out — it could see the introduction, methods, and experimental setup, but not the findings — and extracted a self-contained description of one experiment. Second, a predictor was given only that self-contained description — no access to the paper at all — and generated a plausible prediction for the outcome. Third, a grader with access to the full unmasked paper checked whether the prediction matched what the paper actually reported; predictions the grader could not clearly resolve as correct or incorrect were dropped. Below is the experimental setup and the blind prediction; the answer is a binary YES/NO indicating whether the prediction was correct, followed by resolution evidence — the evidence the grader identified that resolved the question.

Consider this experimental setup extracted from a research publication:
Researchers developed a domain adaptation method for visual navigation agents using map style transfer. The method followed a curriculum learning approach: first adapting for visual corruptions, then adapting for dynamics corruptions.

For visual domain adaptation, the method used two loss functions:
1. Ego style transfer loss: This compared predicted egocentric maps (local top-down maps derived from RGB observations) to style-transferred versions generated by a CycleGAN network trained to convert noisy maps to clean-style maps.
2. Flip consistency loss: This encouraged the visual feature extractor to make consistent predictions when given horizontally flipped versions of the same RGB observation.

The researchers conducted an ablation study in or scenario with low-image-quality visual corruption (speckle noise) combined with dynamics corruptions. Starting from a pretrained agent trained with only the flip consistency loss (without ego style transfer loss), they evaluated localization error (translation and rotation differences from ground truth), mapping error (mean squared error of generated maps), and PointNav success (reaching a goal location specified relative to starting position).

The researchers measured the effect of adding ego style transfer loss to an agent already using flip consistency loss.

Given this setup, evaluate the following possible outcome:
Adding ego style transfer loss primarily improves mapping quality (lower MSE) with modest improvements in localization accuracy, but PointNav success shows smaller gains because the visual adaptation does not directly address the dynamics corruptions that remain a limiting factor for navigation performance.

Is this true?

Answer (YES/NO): NO